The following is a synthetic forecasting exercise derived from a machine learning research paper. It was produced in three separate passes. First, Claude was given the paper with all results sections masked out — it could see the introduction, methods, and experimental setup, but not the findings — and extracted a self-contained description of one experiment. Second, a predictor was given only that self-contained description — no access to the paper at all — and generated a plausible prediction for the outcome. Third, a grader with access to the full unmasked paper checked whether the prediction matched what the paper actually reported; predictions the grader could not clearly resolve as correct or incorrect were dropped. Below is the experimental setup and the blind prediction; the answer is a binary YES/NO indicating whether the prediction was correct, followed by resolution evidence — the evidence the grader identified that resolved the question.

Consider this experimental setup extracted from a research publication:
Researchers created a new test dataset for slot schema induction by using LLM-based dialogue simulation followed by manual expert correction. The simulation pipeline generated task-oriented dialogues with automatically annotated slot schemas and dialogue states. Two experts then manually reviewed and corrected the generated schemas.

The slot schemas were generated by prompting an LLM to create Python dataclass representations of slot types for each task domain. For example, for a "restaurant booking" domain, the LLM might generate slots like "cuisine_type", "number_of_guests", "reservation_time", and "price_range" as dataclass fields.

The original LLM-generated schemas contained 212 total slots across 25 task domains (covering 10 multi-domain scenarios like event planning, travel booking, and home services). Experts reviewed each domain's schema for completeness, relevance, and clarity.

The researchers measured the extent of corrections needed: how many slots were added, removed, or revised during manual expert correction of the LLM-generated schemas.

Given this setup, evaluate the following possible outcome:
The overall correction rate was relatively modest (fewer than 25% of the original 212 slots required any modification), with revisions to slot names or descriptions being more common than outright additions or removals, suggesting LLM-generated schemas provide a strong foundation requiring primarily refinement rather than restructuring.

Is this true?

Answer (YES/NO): NO